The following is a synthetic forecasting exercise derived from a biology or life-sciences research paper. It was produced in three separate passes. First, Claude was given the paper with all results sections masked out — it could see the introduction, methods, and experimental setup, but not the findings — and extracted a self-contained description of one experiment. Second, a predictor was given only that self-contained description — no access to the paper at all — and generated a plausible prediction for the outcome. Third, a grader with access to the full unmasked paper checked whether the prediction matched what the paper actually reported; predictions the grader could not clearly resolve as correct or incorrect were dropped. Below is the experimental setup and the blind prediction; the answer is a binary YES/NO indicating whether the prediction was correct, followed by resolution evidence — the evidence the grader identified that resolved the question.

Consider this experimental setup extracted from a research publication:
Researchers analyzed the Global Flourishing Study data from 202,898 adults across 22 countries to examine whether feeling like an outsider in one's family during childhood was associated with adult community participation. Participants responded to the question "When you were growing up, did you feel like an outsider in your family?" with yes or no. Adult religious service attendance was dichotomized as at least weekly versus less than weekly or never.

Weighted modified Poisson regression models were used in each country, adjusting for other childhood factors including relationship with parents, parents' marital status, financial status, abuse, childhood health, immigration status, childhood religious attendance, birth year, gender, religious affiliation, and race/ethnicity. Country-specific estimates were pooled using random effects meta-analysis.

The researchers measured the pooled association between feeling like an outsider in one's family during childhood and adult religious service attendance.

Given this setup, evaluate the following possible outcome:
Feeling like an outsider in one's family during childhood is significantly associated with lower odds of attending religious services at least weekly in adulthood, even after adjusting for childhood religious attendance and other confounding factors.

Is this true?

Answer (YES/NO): NO